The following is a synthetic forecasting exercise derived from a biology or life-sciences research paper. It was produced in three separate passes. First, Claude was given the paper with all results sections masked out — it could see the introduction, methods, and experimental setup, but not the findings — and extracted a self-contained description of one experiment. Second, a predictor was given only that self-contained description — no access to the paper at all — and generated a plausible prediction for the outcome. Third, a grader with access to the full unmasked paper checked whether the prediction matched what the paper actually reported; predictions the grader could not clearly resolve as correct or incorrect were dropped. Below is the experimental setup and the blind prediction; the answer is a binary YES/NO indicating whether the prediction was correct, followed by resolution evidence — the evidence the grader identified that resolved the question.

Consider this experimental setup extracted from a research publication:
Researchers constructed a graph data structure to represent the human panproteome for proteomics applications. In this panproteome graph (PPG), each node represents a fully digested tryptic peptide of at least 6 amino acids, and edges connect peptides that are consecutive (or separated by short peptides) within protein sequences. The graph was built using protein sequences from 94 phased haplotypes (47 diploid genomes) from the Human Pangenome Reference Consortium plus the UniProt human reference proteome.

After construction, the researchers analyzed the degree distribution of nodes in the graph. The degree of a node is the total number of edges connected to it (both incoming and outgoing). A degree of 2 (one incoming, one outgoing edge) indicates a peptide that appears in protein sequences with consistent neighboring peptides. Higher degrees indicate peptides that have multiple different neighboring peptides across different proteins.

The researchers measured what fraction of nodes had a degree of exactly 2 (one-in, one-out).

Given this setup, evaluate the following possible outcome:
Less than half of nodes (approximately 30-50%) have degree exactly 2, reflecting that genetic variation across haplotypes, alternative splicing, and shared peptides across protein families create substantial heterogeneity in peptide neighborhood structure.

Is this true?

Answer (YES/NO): NO